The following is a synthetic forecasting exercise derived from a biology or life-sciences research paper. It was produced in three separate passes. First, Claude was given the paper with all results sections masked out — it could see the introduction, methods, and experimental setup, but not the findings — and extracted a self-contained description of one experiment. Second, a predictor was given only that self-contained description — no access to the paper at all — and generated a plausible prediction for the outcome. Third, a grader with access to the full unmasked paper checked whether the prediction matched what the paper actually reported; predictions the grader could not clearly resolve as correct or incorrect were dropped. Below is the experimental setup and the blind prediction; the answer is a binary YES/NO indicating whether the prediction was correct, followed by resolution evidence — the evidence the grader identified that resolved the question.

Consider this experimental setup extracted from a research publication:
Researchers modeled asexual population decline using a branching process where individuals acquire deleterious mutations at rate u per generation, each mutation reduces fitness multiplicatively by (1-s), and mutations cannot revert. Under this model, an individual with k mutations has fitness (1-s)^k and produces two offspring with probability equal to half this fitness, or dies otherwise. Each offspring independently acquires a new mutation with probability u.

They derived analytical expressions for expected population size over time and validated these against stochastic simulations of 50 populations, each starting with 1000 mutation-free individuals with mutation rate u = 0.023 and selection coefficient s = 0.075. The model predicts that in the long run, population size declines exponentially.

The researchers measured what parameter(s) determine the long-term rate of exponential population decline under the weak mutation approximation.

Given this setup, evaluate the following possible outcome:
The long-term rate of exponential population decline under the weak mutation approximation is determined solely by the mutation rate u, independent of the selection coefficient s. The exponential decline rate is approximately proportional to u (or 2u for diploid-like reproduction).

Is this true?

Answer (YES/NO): YES